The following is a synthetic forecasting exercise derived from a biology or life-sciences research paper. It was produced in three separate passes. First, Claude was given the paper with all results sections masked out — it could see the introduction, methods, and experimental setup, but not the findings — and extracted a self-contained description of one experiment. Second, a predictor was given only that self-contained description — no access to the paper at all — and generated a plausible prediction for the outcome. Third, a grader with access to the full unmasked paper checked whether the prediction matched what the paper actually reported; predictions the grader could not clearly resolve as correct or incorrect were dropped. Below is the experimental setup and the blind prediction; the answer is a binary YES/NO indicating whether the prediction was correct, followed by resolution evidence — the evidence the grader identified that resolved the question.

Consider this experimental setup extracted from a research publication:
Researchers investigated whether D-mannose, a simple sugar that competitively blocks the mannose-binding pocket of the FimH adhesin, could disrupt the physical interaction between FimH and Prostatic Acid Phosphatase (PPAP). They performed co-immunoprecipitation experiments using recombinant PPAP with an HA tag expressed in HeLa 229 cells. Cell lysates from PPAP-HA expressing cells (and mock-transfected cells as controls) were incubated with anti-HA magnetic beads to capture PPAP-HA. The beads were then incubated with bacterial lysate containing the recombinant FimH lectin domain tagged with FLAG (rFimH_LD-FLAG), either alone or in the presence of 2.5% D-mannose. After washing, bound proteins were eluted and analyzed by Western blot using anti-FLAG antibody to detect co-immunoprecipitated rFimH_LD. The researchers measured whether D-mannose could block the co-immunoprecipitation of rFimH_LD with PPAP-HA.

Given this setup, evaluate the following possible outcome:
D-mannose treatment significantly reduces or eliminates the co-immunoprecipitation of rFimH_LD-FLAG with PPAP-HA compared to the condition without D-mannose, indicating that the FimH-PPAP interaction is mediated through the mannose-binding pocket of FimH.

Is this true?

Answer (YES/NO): YES